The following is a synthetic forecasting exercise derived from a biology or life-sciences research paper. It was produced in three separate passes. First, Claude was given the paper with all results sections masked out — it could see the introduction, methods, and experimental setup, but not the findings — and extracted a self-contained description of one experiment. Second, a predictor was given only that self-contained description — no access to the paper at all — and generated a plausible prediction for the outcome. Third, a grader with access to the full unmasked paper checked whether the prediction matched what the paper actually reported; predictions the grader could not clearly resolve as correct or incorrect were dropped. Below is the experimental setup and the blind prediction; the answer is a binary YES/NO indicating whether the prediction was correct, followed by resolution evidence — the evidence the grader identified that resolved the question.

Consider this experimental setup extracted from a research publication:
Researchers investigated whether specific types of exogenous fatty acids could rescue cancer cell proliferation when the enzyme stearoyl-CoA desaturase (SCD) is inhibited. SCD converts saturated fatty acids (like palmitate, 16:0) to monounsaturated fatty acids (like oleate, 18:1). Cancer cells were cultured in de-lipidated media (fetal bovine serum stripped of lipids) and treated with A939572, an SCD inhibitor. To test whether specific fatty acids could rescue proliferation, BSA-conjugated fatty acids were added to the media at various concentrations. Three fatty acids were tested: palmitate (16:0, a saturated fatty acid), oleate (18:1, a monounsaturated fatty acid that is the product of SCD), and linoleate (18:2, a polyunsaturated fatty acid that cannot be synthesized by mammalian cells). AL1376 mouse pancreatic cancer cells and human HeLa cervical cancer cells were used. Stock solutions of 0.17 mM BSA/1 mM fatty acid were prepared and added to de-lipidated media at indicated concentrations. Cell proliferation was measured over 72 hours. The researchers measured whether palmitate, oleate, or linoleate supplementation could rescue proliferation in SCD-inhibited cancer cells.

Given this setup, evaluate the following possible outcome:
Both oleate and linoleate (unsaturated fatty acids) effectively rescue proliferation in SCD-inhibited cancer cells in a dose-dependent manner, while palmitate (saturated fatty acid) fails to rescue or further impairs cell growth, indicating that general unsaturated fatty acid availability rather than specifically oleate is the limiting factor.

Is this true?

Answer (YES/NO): YES